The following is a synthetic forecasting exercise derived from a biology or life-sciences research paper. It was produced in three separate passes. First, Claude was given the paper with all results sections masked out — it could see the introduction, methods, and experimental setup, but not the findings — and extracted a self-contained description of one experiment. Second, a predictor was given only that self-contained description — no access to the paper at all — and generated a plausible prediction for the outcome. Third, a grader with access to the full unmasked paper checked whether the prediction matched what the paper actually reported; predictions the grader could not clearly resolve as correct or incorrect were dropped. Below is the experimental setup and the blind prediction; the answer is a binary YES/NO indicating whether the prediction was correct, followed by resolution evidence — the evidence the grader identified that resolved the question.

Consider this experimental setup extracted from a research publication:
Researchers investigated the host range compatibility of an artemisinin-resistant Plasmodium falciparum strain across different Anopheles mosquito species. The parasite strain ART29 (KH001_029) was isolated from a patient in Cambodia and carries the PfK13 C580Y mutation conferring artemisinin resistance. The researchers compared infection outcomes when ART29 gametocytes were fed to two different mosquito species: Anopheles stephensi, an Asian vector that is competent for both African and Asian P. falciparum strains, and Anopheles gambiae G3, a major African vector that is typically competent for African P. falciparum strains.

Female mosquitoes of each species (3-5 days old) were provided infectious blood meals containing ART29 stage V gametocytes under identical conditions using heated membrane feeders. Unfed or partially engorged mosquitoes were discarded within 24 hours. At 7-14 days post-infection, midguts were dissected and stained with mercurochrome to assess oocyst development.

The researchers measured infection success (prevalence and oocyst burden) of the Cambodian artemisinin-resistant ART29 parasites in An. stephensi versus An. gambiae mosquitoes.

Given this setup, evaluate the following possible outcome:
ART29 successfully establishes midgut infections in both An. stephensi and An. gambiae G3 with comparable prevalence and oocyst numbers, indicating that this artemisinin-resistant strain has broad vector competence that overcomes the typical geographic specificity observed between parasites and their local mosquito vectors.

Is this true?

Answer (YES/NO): NO